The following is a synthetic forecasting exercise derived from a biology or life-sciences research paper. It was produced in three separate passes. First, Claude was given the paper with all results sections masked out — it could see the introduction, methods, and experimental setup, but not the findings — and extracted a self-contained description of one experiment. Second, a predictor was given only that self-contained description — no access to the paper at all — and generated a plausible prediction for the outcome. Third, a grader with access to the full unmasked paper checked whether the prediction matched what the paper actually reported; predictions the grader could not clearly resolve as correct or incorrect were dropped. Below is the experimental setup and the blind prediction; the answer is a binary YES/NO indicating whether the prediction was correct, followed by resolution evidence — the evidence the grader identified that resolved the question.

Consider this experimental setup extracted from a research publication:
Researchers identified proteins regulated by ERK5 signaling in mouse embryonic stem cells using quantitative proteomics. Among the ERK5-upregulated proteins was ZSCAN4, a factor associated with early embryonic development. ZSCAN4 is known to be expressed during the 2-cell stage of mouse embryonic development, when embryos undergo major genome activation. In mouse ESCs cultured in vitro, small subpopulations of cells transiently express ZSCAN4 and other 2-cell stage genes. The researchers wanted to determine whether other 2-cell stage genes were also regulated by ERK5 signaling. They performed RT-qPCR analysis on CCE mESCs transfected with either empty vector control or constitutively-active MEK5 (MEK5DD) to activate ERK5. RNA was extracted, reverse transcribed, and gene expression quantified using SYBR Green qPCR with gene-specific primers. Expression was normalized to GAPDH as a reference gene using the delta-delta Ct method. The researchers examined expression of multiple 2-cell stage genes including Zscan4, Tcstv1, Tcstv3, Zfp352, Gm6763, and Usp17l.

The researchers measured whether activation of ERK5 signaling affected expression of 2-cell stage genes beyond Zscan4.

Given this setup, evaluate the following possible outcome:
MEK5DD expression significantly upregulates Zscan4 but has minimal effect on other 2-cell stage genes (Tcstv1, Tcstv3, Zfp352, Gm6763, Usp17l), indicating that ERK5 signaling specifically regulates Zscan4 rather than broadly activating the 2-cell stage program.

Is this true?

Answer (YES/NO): NO